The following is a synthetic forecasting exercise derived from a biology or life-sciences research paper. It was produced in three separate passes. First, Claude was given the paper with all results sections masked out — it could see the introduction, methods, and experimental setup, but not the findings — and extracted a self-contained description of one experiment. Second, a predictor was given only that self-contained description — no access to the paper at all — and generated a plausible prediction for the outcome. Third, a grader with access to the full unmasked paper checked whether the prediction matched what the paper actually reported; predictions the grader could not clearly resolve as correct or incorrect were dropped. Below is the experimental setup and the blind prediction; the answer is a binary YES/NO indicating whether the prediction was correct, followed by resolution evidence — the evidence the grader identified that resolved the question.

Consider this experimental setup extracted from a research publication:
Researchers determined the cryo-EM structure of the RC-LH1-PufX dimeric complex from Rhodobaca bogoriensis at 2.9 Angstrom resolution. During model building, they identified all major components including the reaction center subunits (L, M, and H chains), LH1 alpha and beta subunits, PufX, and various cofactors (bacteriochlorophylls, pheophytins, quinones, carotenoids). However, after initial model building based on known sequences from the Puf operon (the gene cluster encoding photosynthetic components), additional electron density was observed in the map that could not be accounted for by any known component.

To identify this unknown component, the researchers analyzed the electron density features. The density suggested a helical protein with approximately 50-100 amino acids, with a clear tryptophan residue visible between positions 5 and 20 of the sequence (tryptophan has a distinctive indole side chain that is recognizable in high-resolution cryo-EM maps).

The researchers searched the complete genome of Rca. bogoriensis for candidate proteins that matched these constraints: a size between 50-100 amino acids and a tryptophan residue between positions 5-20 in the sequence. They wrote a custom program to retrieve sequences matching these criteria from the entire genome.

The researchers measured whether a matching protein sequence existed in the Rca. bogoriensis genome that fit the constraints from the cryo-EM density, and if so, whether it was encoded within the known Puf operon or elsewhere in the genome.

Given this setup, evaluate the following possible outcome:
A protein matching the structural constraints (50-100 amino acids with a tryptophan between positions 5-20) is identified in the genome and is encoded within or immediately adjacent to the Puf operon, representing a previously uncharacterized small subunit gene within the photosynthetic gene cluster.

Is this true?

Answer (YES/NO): NO